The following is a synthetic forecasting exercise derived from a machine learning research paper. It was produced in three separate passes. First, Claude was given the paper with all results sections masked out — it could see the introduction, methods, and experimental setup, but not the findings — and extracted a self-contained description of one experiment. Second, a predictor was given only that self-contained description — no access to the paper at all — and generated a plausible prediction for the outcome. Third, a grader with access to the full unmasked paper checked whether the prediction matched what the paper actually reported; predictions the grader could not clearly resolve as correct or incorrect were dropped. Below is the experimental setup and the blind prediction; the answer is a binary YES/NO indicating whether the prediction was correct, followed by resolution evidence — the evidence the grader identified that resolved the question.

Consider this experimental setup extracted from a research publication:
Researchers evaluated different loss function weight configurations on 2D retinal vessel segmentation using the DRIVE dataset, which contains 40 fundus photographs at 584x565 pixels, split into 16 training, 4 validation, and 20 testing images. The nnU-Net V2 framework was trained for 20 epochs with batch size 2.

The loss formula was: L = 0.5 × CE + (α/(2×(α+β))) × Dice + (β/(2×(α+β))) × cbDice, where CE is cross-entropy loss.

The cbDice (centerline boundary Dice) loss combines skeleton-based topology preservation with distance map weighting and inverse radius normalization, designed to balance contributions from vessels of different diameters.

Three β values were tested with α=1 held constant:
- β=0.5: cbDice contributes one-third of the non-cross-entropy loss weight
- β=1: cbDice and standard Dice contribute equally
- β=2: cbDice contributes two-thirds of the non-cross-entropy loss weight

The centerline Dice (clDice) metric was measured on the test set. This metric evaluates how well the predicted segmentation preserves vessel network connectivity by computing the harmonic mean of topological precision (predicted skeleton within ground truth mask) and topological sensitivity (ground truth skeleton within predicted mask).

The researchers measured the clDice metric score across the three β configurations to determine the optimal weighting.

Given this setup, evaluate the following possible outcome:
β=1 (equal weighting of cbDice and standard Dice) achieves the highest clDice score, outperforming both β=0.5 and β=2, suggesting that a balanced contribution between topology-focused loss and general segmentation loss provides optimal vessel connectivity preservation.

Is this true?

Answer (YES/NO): YES